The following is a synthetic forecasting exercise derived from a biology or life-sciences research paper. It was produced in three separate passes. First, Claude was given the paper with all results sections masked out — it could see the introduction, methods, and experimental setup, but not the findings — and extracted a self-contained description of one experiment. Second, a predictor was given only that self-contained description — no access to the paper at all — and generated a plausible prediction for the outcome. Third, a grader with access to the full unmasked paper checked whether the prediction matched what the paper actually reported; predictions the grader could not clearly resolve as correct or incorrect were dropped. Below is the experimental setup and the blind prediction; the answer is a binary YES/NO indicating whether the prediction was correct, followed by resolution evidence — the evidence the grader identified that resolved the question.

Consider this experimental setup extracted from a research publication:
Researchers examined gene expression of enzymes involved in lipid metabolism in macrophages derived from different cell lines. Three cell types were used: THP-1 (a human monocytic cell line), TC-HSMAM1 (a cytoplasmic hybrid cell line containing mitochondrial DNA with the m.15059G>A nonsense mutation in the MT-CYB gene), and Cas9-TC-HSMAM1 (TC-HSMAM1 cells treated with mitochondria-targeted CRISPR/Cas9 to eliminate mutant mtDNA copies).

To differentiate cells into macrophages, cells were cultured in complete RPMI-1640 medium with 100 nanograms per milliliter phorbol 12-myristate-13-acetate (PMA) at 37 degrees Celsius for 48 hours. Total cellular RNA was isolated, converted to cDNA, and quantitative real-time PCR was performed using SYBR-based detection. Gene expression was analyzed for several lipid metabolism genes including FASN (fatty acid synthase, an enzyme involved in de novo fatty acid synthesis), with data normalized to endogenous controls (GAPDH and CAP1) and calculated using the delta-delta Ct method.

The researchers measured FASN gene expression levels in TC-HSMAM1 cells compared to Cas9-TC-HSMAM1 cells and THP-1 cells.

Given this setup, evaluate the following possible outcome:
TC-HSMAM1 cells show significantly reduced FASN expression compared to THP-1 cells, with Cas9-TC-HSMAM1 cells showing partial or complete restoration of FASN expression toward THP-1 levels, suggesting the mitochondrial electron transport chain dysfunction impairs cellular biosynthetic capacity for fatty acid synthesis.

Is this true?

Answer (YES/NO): NO